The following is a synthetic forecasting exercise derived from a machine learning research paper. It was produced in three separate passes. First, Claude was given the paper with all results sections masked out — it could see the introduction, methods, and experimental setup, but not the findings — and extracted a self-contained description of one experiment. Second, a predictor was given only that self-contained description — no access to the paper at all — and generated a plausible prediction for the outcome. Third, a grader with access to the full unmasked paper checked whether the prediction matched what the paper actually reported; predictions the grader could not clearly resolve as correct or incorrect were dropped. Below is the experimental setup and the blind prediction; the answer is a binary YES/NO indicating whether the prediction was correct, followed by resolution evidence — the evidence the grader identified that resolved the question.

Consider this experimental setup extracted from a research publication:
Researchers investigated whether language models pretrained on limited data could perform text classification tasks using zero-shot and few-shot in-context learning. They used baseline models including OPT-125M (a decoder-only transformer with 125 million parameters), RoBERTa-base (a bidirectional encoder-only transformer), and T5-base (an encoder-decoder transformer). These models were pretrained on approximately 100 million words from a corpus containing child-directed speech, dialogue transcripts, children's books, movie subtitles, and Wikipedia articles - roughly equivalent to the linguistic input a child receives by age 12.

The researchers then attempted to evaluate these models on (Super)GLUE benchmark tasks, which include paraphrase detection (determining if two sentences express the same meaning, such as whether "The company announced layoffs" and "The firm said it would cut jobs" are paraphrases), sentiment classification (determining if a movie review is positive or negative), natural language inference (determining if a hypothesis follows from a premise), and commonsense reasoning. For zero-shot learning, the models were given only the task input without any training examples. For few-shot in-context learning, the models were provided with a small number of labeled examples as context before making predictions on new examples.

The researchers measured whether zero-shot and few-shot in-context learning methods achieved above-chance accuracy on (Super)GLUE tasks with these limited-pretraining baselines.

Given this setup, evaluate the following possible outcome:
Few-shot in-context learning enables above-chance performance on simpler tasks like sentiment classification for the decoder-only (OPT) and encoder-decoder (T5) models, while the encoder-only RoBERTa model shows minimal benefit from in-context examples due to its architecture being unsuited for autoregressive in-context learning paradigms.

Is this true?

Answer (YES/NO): NO